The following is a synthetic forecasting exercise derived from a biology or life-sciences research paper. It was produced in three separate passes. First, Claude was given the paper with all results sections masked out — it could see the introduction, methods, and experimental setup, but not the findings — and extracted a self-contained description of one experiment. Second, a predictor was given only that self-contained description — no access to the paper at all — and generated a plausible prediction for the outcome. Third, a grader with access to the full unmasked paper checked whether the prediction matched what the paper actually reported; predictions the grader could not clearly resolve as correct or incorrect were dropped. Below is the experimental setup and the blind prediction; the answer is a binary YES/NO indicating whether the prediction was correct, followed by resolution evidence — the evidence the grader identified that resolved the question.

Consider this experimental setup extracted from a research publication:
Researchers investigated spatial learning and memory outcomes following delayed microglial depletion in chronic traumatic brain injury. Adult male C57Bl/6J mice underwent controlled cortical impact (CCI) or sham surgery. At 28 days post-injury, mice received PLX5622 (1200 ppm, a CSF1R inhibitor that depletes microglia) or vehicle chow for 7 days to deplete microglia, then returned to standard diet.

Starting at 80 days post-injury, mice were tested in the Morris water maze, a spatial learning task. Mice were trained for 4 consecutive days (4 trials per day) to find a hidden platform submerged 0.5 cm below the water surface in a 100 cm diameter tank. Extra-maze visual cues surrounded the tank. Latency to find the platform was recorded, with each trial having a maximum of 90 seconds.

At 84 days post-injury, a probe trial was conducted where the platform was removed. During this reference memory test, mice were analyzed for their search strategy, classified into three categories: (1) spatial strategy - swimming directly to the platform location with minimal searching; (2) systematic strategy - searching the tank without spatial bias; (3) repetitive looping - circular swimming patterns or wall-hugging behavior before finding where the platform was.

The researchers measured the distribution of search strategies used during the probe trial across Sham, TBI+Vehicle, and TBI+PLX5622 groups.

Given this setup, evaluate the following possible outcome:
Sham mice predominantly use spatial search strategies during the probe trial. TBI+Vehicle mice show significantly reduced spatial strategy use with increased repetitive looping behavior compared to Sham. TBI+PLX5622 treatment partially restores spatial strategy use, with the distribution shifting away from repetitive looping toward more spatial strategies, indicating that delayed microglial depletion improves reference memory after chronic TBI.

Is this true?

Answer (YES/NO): NO